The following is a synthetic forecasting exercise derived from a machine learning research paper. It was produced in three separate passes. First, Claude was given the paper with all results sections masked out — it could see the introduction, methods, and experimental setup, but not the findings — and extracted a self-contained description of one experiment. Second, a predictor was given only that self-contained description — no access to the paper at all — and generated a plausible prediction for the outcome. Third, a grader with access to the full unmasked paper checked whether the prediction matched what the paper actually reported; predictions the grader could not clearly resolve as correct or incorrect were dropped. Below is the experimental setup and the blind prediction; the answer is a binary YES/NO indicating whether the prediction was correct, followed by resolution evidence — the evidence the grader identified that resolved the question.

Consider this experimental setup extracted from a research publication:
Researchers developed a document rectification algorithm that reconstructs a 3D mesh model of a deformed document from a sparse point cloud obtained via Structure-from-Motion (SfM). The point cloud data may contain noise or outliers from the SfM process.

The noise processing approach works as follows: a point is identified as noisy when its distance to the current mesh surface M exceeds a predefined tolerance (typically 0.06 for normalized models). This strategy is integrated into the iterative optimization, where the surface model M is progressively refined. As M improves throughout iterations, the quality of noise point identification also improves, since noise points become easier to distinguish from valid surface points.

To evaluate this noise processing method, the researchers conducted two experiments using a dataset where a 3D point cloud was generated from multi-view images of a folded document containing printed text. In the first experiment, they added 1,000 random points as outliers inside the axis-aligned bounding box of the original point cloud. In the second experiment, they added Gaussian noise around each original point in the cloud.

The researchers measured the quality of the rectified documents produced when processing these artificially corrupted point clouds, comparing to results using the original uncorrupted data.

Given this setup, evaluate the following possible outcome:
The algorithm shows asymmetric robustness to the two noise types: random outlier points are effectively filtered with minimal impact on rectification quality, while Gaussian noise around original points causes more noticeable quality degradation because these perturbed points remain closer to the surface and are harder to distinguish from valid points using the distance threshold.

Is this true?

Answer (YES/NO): NO